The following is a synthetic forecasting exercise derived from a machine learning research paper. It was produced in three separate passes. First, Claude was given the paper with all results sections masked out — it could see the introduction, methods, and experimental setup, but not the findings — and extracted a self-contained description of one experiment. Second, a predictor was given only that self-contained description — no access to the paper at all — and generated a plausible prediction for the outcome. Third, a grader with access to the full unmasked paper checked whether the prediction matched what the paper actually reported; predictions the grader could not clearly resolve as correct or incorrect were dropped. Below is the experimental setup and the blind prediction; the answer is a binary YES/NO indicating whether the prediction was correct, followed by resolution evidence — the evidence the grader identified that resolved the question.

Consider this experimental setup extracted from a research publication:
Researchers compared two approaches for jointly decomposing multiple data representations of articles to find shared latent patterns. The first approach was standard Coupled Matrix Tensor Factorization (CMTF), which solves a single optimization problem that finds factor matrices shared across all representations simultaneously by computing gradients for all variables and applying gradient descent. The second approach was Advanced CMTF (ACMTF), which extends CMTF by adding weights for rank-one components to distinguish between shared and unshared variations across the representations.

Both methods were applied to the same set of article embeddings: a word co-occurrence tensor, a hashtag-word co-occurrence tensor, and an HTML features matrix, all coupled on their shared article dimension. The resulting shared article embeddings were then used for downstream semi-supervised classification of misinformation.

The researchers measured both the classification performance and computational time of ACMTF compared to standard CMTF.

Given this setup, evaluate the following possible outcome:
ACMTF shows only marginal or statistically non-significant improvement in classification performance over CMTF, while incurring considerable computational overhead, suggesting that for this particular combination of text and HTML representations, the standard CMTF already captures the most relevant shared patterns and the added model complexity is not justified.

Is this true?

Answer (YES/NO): YES